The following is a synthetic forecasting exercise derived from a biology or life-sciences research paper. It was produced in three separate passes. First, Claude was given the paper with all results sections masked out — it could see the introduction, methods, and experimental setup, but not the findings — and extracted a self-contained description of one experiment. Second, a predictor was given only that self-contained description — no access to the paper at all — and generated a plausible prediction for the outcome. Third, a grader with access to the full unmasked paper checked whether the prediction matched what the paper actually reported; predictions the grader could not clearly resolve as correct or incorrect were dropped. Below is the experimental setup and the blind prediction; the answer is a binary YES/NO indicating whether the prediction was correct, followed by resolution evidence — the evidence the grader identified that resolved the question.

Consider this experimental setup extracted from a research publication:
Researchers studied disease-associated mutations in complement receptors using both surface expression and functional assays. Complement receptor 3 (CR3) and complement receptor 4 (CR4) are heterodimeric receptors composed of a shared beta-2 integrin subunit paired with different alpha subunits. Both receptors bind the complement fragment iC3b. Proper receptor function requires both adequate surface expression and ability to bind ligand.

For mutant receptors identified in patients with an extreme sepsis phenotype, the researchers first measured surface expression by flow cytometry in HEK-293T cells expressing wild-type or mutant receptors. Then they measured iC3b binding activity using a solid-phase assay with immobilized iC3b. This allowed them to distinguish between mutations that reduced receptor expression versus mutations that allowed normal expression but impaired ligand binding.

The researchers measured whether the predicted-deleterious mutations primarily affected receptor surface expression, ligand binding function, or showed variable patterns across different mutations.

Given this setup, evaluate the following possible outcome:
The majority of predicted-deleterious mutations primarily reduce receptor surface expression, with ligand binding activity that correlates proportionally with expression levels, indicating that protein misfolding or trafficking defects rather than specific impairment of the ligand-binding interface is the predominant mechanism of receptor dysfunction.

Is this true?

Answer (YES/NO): NO